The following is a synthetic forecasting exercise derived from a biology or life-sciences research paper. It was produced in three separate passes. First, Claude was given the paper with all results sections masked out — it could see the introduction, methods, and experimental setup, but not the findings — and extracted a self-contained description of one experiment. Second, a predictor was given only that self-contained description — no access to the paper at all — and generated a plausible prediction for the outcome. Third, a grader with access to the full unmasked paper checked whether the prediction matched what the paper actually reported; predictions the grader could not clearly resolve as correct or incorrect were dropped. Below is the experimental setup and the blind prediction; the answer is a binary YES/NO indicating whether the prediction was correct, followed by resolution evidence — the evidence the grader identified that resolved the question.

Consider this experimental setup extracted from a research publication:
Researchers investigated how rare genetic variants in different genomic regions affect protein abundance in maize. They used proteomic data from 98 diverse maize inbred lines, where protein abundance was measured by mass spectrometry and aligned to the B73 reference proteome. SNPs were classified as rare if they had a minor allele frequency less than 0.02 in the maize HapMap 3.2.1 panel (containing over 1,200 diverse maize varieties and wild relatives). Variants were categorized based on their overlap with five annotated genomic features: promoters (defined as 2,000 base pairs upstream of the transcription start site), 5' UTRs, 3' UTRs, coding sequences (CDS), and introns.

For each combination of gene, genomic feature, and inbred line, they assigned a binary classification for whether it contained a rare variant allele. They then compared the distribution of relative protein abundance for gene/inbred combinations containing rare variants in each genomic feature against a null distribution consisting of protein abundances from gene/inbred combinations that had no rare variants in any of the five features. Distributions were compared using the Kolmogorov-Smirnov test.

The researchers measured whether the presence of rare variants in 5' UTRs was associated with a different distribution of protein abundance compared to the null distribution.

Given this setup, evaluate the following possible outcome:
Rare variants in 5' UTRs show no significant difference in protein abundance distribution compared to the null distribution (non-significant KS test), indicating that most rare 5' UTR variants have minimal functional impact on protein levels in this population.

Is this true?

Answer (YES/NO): NO